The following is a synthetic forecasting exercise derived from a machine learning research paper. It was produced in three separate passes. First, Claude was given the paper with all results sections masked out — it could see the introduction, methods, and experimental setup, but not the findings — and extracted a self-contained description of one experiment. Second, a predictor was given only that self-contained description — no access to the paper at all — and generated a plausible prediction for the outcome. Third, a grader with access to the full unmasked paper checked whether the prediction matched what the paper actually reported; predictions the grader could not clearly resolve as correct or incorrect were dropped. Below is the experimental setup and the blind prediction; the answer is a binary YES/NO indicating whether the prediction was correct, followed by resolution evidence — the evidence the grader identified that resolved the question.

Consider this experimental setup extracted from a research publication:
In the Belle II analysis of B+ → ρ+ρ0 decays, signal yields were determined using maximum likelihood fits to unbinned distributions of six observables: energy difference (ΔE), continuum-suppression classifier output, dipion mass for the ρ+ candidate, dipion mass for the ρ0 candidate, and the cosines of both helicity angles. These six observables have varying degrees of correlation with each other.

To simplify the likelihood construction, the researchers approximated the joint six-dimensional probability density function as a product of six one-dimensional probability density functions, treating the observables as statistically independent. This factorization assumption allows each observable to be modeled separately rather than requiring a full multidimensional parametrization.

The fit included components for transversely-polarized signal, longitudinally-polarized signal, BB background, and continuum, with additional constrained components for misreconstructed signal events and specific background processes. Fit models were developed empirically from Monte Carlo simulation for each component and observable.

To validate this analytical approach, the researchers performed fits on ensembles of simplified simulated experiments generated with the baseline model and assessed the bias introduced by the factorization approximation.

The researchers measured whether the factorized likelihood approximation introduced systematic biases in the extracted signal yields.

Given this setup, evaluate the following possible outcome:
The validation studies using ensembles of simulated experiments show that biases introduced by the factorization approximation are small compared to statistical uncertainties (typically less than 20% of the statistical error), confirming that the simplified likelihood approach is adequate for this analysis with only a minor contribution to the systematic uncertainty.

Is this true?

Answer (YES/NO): NO